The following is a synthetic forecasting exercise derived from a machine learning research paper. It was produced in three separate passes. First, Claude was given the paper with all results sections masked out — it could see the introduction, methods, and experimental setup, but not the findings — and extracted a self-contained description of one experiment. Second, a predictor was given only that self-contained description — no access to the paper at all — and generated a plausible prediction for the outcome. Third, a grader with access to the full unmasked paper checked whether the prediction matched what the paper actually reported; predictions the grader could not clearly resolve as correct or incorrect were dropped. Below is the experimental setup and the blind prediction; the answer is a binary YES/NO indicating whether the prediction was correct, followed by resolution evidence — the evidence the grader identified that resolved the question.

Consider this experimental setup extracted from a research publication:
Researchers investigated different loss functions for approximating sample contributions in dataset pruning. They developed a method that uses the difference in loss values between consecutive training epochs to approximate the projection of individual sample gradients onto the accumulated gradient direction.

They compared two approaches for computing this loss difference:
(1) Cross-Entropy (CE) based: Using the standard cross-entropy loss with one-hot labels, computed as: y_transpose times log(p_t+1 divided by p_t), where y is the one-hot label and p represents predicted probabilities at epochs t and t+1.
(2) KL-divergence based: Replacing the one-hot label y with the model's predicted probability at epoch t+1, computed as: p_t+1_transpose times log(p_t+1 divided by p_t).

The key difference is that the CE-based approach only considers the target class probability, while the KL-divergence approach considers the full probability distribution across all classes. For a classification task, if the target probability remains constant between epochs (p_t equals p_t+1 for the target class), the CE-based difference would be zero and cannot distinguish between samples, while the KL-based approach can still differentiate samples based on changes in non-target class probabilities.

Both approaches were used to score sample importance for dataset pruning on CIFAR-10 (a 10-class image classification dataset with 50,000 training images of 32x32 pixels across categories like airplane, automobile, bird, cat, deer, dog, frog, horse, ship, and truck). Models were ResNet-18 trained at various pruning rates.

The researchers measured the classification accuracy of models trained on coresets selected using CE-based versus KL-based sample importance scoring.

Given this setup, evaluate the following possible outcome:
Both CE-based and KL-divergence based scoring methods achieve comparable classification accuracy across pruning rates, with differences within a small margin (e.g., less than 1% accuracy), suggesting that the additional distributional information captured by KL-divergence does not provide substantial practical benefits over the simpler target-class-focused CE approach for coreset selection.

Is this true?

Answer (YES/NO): NO